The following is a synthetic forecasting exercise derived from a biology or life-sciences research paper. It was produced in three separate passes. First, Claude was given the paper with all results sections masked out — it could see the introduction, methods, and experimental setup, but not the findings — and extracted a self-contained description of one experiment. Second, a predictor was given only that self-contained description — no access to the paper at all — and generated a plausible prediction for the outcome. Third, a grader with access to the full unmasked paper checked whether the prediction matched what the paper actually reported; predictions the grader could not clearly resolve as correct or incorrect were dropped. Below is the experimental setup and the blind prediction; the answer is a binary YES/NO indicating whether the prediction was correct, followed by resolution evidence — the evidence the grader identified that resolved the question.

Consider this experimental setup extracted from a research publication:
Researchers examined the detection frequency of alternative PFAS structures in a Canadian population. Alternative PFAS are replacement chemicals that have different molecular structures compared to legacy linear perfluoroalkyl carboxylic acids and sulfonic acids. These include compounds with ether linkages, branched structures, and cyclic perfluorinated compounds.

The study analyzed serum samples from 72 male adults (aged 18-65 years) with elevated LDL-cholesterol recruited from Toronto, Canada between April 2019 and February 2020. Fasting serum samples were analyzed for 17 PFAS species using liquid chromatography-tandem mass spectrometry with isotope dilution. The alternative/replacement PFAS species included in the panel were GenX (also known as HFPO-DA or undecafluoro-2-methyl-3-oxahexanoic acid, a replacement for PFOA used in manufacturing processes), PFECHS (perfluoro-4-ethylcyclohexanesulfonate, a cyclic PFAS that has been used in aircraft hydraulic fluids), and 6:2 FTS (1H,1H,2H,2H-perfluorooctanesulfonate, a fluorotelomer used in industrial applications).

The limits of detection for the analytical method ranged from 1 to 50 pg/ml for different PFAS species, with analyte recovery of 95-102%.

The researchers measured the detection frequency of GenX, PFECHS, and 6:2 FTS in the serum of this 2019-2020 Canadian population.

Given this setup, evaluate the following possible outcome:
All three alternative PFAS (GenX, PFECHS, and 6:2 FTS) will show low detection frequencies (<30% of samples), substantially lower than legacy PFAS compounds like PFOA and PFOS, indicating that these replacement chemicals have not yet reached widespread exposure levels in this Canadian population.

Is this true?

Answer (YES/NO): NO